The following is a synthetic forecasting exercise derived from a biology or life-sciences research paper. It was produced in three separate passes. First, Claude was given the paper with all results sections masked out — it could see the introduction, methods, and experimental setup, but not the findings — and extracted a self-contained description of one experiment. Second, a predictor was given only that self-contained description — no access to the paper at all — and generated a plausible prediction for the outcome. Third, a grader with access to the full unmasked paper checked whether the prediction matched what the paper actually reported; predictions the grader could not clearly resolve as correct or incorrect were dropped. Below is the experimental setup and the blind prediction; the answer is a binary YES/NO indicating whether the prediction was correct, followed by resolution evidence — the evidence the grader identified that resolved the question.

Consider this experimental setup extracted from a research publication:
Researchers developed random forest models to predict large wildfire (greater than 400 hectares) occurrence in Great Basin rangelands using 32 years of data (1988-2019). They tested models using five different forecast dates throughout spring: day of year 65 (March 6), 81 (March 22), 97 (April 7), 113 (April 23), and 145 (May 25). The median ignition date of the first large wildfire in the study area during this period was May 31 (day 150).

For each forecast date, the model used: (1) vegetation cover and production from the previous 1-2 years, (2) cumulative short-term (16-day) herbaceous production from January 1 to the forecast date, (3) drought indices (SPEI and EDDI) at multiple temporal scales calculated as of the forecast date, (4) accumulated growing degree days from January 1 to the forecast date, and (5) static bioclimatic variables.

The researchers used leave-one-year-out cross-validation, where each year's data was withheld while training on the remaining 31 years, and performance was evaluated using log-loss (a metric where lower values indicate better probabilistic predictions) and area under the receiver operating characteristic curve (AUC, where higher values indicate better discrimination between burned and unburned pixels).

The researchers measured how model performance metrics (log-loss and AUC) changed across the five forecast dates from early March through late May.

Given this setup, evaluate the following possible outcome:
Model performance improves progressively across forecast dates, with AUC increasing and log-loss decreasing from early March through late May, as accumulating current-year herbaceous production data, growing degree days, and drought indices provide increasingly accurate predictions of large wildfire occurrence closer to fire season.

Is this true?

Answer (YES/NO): NO